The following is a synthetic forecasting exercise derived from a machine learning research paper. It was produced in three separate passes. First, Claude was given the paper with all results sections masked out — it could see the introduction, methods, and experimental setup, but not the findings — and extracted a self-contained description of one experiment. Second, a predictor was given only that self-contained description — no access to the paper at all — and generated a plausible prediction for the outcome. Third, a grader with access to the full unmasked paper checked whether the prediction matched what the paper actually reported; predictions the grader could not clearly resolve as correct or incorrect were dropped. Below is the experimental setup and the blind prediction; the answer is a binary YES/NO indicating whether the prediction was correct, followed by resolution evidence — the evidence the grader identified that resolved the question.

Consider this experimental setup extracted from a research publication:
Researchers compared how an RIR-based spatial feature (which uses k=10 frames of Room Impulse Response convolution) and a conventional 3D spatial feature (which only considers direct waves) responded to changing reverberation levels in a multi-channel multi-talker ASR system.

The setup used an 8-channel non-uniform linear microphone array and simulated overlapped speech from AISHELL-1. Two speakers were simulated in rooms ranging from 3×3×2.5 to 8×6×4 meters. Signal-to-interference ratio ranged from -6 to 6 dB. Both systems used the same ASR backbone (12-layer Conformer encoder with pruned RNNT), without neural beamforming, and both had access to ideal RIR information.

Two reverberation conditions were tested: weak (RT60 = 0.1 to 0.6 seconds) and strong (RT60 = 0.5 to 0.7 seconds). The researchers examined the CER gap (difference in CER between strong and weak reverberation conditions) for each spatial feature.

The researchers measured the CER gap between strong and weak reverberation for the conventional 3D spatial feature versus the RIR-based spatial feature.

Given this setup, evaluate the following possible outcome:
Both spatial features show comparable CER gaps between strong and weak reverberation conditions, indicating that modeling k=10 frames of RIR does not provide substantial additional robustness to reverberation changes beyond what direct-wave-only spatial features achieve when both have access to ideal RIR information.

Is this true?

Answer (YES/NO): NO